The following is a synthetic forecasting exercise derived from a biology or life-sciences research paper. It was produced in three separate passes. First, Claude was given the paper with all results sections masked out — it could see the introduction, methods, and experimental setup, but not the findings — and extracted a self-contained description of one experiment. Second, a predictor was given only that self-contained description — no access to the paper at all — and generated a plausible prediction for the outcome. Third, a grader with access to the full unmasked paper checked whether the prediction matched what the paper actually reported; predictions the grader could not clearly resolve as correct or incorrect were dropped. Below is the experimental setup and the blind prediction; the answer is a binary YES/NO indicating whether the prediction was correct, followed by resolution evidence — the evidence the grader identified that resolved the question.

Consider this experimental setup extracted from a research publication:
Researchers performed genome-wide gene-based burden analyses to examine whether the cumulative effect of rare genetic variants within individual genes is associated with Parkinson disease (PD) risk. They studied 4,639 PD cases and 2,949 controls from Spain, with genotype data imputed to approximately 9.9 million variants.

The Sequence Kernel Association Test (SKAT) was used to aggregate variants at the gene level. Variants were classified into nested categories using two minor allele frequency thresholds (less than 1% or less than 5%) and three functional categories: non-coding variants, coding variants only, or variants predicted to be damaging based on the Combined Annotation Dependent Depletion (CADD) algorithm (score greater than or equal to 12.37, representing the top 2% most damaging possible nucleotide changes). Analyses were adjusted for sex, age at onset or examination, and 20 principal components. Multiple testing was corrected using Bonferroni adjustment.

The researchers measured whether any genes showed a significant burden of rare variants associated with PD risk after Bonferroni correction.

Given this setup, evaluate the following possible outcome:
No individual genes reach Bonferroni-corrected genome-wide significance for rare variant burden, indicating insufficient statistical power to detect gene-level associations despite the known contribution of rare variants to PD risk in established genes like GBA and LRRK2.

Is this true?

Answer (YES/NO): NO